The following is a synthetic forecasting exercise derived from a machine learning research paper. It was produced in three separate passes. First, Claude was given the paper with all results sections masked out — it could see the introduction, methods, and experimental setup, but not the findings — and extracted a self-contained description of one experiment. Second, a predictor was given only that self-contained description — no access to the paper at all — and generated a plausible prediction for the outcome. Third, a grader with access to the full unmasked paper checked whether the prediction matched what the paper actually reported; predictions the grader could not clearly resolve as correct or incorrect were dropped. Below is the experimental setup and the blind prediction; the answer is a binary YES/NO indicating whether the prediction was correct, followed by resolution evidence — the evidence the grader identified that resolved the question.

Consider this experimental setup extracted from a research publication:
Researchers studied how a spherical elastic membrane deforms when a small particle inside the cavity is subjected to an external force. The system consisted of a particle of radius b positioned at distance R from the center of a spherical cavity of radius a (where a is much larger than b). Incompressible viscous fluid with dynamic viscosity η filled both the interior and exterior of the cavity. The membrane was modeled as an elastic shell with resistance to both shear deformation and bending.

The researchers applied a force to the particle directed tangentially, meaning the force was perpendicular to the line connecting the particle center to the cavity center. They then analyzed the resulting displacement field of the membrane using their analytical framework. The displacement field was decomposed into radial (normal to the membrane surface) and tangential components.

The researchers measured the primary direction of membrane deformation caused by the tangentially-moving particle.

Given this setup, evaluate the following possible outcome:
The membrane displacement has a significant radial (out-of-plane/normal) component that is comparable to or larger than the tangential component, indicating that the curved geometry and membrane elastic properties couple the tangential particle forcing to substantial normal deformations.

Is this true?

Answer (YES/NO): NO